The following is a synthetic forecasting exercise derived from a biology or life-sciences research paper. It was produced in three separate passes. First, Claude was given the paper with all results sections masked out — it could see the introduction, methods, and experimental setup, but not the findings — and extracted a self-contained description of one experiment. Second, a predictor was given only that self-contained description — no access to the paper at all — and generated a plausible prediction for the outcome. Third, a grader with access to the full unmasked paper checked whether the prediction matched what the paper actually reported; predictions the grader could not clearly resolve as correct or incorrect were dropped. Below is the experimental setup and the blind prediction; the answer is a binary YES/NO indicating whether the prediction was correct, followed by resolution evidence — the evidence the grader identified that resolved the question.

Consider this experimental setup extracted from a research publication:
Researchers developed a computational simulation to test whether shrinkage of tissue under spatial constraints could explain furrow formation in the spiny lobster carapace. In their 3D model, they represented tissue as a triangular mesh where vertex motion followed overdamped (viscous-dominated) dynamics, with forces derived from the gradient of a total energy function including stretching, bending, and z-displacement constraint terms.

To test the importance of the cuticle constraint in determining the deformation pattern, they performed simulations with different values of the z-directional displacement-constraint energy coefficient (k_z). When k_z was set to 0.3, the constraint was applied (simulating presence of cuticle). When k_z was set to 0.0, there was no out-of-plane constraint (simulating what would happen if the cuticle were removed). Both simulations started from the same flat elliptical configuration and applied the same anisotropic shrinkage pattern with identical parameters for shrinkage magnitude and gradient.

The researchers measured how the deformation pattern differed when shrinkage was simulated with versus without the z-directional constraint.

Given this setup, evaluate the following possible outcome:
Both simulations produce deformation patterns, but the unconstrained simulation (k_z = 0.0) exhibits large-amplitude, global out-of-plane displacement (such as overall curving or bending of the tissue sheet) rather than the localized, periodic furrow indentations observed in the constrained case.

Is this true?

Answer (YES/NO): YES